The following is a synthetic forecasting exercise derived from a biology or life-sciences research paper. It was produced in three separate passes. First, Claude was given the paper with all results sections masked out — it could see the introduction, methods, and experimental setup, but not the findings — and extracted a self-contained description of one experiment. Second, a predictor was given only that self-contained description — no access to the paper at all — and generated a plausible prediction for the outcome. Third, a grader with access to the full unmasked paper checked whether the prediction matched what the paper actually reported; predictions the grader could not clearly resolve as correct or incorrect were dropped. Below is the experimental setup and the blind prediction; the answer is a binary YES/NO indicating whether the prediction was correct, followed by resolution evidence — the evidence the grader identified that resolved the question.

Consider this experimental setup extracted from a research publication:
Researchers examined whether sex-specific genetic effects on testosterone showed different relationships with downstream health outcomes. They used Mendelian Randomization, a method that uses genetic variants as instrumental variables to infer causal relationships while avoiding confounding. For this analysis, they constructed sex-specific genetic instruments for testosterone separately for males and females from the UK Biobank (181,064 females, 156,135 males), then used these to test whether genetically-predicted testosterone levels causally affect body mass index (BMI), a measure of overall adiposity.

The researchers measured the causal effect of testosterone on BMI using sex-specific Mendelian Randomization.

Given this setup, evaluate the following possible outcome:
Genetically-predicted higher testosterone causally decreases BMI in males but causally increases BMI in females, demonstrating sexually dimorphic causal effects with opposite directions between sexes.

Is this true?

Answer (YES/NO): NO